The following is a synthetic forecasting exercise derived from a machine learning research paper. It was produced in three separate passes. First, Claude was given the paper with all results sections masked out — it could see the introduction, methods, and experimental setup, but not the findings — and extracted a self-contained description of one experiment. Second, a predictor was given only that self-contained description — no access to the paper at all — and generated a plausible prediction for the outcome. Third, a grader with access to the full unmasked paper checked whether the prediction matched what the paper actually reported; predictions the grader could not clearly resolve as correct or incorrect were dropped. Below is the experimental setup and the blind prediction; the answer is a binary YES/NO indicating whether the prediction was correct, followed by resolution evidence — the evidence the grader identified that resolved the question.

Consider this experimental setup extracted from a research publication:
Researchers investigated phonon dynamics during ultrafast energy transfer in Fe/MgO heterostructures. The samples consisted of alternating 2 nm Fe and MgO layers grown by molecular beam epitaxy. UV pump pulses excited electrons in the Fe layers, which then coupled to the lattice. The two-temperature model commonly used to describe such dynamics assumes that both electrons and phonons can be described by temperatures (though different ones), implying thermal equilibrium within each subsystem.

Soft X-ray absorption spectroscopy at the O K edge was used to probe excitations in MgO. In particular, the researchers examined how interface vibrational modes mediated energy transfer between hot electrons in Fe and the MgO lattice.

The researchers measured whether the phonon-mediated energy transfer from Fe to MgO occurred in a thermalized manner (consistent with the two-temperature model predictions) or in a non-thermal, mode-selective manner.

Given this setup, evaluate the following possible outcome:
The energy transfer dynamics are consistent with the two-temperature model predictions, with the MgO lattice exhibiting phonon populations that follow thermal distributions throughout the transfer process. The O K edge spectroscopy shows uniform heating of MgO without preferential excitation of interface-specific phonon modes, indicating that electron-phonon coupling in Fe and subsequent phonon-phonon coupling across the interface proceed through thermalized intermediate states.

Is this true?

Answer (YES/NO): NO